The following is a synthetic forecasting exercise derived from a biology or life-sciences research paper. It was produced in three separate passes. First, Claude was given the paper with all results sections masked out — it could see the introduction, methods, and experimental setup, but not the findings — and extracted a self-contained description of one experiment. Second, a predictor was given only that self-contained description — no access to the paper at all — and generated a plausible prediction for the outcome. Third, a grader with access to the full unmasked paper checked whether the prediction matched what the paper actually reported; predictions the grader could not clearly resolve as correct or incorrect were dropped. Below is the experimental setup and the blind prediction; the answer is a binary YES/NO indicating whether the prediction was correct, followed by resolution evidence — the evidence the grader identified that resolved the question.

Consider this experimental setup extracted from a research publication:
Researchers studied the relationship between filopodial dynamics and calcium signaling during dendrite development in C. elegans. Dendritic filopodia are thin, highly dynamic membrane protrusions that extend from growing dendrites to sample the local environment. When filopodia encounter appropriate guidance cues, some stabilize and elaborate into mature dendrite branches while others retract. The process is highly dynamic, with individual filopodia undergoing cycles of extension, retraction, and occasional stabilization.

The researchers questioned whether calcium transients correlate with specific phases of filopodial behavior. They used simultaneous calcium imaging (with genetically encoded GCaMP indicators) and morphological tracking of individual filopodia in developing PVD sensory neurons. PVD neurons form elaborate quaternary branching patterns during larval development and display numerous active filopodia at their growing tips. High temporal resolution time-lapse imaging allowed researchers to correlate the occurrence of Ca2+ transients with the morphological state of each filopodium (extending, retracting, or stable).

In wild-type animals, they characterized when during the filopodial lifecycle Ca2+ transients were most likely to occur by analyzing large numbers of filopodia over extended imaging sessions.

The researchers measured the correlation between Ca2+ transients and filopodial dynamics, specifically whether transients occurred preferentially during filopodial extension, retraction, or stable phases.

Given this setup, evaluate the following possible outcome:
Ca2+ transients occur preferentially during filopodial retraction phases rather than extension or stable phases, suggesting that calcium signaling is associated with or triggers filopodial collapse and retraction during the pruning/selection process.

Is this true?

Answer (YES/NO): NO